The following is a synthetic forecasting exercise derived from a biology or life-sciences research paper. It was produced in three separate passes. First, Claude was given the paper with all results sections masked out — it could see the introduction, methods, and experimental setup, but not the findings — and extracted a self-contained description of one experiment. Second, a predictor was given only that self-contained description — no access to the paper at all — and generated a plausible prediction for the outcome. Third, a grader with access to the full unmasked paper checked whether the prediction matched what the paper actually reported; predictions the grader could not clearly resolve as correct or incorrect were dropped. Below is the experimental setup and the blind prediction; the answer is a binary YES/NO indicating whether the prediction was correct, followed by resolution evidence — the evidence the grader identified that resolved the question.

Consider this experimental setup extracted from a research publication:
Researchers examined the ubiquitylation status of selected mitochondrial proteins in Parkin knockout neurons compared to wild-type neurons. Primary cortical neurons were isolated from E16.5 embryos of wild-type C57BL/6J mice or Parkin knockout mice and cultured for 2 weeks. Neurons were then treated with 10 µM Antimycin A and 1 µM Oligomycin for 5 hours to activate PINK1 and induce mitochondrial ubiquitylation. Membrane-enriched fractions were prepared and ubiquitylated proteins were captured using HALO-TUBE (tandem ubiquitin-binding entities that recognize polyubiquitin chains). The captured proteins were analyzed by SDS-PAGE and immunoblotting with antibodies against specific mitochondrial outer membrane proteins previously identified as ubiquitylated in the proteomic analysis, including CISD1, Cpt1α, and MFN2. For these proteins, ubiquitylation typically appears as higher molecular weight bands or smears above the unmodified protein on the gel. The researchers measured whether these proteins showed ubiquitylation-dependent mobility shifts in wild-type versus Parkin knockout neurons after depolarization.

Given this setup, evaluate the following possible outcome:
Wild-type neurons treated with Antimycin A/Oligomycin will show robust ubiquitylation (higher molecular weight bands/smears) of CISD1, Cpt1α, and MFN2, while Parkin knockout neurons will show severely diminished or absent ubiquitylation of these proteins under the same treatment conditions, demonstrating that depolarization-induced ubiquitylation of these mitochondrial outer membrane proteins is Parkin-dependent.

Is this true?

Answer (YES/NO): NO